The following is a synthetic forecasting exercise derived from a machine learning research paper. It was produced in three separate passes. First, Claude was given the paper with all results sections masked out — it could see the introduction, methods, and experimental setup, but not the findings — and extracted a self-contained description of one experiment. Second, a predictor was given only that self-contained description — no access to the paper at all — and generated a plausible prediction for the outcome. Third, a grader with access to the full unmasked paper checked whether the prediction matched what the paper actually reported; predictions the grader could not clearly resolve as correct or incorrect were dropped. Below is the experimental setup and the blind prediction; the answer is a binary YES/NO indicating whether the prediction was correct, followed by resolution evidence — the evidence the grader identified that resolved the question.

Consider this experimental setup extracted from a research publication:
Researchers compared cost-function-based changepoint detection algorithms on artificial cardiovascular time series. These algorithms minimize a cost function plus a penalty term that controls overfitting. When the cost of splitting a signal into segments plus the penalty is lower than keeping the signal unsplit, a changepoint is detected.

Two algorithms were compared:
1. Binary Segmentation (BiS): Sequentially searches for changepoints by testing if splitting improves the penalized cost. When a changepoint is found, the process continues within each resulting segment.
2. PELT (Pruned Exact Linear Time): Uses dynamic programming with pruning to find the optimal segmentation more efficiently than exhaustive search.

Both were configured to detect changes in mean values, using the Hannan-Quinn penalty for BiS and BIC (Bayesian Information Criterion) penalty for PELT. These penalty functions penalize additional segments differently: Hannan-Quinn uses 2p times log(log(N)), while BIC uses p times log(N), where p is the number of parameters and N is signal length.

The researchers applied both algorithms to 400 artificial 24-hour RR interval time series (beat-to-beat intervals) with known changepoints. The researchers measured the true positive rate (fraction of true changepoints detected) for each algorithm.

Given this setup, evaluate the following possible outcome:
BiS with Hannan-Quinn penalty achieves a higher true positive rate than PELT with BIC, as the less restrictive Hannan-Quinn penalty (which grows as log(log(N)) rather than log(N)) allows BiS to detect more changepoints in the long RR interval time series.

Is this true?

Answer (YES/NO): YES